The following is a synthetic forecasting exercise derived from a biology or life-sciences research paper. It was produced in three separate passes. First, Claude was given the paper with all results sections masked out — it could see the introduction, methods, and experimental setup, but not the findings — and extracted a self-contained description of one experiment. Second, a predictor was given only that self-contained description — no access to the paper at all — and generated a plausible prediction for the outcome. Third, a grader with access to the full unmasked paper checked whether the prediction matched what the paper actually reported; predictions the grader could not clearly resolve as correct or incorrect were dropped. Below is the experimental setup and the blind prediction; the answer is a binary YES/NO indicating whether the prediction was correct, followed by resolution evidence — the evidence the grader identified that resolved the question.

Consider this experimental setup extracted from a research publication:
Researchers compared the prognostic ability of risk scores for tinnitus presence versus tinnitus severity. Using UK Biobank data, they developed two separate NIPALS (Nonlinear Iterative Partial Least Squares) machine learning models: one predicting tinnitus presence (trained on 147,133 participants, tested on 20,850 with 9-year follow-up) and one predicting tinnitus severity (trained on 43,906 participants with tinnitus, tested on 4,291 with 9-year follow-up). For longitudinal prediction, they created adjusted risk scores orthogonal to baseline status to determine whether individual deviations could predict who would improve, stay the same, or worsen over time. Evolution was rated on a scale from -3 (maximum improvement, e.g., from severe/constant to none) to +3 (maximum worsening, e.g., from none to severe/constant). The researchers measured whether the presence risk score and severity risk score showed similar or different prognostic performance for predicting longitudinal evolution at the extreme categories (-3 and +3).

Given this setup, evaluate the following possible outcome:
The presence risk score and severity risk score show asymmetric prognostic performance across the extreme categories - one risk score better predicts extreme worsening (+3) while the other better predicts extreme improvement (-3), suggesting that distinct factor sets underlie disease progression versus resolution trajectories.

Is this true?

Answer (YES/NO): NO